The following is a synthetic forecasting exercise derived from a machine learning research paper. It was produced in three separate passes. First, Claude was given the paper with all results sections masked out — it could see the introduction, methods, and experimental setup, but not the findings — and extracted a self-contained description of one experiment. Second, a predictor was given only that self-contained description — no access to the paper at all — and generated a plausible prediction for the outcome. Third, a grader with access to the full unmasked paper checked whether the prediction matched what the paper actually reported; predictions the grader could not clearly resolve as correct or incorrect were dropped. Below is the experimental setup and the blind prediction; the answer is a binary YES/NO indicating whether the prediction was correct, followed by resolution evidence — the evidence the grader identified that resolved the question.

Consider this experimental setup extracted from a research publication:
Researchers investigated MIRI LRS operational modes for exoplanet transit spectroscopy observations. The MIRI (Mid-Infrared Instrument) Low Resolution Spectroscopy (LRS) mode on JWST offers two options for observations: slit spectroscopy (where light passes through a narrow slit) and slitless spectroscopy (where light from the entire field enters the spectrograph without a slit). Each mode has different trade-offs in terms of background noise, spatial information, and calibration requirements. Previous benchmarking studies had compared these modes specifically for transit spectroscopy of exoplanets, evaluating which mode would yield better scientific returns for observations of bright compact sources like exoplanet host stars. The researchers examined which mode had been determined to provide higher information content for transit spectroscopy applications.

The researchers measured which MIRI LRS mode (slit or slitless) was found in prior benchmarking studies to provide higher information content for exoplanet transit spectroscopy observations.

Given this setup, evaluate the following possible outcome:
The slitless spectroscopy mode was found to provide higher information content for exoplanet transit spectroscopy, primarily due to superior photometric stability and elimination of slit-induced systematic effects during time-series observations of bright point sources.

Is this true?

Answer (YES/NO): NO